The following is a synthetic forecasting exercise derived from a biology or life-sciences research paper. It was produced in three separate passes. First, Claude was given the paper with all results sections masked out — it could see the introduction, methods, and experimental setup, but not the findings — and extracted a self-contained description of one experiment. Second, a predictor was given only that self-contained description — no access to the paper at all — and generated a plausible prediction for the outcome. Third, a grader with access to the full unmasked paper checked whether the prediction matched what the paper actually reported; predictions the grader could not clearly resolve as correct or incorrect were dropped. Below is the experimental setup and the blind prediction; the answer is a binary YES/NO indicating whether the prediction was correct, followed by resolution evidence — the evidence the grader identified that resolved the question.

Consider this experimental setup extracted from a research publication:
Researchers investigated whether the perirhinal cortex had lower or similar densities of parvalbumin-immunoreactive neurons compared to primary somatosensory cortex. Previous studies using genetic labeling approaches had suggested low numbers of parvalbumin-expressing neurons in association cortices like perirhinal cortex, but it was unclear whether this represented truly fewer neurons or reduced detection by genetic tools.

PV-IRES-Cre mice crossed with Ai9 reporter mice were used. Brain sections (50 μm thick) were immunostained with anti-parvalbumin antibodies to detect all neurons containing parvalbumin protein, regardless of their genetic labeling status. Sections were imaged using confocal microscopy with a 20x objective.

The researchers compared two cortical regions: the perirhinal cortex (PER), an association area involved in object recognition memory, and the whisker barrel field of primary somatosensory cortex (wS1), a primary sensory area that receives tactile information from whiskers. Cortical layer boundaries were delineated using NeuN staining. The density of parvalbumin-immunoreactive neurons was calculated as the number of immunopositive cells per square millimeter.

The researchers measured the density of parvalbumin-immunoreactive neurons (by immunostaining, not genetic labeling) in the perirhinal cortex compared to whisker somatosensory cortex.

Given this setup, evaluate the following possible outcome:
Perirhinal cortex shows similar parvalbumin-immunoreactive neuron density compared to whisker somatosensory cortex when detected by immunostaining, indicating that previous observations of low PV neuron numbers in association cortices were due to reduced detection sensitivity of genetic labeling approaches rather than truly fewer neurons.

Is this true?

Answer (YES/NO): NO